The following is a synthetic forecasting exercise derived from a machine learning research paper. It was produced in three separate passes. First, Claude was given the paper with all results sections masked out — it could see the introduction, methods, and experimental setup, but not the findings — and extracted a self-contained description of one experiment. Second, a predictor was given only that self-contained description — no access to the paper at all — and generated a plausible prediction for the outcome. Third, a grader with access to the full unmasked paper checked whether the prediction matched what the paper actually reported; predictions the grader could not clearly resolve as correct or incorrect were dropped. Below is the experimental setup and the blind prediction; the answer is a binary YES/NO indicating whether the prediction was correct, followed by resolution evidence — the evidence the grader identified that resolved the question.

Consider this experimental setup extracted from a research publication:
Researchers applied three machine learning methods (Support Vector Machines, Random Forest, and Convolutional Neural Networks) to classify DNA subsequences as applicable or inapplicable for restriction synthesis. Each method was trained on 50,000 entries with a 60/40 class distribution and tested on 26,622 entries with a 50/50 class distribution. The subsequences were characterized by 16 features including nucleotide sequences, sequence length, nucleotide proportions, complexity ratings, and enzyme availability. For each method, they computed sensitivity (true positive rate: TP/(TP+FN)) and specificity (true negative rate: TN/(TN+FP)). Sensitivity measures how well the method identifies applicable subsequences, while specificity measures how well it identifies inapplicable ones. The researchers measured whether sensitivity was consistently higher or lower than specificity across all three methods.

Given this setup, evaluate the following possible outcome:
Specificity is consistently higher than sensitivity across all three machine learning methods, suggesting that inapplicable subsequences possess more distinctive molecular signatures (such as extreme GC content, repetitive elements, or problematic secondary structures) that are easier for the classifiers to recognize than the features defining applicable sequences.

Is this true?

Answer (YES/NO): NO